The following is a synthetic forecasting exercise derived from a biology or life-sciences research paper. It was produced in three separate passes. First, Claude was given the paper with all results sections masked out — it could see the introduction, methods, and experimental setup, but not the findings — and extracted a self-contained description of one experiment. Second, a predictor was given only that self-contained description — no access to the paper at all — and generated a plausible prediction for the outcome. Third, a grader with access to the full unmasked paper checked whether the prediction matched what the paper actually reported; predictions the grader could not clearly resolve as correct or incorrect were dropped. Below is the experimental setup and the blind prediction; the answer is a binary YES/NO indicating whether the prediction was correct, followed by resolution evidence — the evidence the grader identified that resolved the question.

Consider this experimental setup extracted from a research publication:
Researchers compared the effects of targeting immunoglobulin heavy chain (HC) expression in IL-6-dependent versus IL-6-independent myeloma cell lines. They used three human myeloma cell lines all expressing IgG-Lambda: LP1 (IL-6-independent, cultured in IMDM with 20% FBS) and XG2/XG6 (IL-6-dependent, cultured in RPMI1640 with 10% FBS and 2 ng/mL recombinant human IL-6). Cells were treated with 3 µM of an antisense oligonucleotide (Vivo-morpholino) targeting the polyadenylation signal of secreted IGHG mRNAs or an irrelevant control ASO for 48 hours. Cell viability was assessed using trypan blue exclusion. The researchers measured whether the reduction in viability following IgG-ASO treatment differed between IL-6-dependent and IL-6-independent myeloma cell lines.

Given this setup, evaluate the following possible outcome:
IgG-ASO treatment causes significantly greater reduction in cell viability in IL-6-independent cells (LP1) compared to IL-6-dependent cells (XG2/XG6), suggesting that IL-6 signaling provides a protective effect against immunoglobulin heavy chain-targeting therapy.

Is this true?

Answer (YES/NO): NO